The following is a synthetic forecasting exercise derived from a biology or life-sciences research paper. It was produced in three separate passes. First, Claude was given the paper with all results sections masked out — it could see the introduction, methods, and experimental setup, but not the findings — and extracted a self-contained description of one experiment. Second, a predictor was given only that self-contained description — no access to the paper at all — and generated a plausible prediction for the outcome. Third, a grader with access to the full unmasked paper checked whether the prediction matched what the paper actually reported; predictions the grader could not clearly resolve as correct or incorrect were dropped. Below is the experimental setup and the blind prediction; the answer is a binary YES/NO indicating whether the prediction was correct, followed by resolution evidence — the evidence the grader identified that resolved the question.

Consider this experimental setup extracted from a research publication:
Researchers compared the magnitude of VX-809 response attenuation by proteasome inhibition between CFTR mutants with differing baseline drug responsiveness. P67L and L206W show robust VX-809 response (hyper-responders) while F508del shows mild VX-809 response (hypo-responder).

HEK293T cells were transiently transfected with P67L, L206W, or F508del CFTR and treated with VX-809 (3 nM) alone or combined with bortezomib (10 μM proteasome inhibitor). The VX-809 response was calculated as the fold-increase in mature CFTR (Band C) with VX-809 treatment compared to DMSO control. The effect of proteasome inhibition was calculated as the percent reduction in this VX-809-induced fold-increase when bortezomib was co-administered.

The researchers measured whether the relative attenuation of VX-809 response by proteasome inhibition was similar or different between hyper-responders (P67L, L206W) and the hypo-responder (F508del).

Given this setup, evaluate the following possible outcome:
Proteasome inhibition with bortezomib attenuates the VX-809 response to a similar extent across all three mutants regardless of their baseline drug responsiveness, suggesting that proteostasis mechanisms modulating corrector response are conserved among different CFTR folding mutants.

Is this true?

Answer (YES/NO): NO